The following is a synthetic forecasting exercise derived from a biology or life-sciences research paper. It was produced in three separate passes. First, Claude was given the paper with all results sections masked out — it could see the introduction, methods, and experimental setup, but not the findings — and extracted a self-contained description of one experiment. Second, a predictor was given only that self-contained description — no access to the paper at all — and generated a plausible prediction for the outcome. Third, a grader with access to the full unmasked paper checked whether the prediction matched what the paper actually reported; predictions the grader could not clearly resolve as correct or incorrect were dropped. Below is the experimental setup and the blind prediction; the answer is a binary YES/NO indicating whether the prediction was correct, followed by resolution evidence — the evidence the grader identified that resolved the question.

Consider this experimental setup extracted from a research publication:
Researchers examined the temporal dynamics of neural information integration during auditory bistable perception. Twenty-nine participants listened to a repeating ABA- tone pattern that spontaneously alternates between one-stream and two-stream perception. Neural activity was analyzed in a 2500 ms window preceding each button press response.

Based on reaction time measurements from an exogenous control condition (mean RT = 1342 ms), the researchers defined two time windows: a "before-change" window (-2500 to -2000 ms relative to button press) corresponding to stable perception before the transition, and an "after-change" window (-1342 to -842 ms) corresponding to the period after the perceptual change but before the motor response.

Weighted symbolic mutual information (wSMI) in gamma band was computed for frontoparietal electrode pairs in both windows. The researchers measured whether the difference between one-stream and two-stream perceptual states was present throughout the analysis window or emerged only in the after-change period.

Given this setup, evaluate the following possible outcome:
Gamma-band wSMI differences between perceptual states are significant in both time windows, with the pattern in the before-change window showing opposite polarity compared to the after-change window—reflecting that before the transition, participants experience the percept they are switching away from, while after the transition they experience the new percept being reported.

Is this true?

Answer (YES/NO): NO